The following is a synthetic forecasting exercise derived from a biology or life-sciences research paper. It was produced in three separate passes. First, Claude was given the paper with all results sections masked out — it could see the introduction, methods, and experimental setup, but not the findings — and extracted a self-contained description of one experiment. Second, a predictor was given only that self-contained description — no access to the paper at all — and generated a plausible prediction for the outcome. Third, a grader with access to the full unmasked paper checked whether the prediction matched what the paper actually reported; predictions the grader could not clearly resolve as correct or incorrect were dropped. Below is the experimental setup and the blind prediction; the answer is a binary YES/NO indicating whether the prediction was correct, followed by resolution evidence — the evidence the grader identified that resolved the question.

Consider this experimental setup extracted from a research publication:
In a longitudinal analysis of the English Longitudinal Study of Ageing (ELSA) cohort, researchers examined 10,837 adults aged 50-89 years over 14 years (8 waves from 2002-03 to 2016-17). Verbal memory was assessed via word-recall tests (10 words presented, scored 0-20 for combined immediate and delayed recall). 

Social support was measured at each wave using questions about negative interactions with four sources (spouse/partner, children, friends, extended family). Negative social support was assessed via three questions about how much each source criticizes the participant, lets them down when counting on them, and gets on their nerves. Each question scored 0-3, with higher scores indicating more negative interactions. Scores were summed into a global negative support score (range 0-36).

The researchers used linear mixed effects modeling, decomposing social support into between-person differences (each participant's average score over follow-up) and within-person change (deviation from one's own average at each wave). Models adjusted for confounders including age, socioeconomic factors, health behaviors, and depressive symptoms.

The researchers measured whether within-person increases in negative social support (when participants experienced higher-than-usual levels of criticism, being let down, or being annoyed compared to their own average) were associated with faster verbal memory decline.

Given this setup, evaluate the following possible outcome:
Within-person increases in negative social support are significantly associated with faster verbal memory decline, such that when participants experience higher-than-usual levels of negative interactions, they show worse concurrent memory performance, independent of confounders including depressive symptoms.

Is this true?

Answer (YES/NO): YES